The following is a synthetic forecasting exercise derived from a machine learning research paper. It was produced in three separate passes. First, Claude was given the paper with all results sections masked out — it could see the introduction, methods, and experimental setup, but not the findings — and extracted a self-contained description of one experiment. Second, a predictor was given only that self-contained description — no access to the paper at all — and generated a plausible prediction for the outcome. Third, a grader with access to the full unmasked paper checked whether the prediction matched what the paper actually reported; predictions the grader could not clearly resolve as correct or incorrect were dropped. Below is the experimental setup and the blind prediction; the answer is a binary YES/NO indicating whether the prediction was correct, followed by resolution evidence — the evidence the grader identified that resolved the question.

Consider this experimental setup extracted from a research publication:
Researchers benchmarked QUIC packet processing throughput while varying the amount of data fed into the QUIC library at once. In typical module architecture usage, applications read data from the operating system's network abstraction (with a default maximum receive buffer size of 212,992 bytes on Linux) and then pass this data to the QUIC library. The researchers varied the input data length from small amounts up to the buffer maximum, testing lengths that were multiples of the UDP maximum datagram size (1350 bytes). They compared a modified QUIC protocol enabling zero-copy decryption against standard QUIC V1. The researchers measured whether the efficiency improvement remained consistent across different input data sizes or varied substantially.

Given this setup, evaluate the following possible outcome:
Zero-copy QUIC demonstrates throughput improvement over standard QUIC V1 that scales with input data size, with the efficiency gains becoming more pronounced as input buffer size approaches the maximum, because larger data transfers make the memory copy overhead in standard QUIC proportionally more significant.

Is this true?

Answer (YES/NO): NO